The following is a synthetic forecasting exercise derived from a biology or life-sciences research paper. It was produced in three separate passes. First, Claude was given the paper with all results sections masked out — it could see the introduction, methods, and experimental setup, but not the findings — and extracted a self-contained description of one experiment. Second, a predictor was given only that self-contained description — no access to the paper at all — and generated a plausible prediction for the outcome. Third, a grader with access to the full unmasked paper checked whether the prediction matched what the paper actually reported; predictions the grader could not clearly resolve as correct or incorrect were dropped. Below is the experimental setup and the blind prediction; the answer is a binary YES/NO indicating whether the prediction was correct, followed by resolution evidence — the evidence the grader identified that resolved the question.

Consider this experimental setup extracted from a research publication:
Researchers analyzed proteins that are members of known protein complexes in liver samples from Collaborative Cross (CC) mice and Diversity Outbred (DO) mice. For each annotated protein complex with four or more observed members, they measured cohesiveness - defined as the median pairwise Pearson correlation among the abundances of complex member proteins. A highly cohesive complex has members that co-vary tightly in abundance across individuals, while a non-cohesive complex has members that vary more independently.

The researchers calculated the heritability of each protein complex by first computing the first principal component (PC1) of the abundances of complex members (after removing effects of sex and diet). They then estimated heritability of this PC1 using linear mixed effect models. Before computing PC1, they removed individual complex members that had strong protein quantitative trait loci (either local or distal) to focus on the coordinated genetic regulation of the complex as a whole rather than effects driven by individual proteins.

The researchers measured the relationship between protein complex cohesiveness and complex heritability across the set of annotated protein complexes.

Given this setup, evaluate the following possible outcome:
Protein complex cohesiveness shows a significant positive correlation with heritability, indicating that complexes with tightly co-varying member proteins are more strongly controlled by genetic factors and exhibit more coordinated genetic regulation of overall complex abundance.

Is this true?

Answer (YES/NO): YES